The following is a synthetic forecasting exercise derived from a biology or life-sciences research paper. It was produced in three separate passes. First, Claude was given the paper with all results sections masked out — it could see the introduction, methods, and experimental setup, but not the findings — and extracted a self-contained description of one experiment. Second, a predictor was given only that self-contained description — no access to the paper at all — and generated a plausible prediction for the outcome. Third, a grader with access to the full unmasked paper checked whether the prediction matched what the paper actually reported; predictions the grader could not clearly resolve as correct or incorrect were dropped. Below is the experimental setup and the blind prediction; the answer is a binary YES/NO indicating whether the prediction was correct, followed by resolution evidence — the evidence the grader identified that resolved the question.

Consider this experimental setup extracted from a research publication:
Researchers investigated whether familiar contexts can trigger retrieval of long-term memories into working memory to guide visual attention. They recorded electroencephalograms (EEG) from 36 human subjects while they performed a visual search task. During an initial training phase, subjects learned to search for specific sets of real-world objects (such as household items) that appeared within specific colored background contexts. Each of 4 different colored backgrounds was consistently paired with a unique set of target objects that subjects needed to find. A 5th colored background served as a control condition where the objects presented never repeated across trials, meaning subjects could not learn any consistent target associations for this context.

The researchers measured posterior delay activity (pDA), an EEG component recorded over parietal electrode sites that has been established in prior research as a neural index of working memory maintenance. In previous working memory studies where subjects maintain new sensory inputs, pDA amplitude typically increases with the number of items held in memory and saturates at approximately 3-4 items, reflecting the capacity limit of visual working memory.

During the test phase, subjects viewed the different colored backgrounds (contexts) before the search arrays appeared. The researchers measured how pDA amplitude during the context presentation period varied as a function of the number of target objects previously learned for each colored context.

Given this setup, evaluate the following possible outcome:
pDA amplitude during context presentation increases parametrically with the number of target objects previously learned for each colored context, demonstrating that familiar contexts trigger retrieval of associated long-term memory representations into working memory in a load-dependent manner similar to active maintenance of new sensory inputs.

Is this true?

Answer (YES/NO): YES